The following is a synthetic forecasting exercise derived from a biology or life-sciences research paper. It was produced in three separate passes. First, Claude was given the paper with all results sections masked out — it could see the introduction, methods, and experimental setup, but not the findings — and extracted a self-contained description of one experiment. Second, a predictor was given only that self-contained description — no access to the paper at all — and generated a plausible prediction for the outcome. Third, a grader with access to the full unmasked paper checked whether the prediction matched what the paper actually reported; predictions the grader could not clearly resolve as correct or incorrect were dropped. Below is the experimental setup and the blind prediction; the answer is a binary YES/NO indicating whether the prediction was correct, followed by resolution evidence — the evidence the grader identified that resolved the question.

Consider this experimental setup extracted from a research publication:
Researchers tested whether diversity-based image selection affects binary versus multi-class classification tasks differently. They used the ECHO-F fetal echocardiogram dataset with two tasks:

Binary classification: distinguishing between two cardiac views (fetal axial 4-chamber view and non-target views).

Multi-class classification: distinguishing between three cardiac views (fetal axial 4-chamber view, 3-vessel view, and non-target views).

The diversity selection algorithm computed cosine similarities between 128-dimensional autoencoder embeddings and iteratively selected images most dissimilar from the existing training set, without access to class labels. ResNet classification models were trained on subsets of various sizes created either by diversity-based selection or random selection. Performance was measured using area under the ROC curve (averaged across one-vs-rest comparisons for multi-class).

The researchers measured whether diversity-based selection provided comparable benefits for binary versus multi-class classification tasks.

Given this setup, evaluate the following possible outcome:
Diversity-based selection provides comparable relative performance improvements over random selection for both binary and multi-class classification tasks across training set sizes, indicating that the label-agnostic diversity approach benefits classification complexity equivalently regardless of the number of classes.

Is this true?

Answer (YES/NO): NO